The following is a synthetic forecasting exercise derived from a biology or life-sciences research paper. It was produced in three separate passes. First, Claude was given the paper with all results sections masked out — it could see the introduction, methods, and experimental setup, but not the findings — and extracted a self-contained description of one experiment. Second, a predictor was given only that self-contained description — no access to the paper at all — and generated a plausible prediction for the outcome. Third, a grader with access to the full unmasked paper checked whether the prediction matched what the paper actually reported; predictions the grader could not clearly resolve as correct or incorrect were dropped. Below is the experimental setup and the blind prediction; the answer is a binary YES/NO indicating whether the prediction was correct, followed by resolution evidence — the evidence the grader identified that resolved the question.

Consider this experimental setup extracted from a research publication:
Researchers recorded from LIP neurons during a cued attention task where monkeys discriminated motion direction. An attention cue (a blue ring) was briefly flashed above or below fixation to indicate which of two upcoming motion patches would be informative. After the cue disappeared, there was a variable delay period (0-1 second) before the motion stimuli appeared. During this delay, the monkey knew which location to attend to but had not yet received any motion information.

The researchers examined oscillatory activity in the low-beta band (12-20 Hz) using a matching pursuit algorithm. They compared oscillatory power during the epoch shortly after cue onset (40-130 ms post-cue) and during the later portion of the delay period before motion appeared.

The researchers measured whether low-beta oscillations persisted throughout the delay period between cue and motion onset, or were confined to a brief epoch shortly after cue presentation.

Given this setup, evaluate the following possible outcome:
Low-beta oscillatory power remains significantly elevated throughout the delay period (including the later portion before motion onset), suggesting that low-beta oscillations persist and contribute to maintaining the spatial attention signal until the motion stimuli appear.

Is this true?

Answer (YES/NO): NO